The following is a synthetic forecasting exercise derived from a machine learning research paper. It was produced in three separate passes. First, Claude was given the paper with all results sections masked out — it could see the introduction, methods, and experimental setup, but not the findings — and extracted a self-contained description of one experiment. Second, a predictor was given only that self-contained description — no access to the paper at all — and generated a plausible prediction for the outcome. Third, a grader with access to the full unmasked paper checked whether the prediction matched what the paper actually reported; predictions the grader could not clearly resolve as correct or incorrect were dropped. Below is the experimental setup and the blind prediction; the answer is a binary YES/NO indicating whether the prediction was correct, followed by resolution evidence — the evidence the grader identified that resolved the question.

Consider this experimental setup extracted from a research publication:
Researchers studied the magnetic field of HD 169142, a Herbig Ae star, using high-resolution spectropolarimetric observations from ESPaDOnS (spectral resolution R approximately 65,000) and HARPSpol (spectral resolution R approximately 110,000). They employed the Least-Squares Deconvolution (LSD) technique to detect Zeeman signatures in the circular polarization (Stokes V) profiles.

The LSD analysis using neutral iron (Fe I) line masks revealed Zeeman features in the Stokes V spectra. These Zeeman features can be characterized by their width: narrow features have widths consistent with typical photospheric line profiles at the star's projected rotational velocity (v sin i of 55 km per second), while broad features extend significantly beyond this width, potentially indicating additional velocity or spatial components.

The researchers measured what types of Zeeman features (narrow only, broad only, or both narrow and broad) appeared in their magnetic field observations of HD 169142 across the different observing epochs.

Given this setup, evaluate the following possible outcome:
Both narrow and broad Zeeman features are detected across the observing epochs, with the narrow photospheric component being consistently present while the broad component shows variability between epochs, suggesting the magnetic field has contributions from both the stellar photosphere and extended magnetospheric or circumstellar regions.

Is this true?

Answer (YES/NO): NO